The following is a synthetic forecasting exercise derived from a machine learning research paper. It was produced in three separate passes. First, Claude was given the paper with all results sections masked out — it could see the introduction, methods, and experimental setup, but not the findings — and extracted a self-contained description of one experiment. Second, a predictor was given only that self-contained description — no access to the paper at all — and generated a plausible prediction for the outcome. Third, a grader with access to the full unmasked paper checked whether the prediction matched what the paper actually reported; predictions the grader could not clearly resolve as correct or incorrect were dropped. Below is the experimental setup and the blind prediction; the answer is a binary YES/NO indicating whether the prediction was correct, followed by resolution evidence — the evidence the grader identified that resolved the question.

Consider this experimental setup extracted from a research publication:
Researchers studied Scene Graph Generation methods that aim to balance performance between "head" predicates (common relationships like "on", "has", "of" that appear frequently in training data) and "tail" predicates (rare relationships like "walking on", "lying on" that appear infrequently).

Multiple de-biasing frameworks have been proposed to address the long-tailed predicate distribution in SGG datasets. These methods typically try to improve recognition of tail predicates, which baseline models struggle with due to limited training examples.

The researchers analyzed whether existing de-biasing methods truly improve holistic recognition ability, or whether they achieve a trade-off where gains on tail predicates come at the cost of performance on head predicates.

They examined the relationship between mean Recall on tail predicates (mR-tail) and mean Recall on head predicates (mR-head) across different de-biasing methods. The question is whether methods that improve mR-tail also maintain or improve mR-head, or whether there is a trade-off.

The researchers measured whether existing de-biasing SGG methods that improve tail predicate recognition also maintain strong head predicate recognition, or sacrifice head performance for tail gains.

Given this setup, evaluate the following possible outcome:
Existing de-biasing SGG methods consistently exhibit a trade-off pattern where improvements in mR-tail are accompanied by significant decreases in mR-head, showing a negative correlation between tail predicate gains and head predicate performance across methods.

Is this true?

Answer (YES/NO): YES